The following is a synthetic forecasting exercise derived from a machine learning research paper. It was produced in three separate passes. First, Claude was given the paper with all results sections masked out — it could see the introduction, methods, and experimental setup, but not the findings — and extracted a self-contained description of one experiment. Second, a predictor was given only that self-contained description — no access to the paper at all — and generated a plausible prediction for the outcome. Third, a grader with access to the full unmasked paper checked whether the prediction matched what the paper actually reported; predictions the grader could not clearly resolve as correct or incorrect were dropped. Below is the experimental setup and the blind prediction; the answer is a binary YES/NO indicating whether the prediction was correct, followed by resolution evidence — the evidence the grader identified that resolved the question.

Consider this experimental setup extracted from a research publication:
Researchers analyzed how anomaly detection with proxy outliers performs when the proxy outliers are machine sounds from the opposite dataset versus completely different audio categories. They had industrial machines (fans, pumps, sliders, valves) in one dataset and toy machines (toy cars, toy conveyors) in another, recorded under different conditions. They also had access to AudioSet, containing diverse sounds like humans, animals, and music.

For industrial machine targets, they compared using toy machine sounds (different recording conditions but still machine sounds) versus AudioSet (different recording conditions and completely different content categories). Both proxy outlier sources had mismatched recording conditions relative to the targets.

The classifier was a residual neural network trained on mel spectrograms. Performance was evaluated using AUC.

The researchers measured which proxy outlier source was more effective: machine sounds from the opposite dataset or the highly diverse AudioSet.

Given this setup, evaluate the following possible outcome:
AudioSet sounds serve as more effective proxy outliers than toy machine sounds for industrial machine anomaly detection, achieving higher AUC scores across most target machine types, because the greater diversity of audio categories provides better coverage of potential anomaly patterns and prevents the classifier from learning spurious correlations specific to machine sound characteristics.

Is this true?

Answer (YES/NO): YES